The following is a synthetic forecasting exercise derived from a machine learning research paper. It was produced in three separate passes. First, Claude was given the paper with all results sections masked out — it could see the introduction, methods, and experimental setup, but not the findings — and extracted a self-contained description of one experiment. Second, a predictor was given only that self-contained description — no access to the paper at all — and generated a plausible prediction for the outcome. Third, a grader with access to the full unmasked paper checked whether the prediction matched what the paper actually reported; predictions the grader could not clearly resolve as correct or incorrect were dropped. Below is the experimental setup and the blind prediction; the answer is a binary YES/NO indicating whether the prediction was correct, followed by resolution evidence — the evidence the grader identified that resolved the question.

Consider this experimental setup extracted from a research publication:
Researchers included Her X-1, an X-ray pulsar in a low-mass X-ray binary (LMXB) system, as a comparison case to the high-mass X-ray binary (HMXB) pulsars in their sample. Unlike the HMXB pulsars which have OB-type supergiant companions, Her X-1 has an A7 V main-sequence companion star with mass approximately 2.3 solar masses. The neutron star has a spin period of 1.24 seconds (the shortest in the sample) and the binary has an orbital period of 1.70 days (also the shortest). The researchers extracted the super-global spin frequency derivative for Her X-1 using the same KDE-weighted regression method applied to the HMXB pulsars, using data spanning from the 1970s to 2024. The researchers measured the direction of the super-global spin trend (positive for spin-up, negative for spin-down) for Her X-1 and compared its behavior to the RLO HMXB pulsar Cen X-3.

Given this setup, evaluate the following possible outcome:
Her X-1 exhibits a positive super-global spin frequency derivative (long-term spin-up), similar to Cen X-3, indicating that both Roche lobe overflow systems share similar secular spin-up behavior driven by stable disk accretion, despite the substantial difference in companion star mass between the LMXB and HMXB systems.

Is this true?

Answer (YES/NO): YES